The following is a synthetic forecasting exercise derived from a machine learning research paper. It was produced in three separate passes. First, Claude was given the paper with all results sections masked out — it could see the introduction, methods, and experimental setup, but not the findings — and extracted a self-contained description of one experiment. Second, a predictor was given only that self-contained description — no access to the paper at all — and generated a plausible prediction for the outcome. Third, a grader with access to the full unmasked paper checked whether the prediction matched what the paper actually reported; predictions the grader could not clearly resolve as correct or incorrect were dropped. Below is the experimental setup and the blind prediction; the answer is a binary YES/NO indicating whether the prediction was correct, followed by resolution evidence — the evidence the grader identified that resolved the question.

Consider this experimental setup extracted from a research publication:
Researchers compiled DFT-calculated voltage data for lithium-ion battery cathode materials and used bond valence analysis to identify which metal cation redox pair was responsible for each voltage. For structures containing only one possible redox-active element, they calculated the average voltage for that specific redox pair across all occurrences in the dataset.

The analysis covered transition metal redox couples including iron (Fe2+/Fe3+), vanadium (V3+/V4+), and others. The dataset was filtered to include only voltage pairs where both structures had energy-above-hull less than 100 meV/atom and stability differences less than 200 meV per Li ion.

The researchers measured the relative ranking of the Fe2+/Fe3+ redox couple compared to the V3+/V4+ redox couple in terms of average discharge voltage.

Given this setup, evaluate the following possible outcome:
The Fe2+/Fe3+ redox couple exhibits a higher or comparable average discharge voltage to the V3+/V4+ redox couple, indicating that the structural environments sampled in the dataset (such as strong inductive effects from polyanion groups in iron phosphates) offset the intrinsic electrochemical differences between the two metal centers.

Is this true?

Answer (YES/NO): NO